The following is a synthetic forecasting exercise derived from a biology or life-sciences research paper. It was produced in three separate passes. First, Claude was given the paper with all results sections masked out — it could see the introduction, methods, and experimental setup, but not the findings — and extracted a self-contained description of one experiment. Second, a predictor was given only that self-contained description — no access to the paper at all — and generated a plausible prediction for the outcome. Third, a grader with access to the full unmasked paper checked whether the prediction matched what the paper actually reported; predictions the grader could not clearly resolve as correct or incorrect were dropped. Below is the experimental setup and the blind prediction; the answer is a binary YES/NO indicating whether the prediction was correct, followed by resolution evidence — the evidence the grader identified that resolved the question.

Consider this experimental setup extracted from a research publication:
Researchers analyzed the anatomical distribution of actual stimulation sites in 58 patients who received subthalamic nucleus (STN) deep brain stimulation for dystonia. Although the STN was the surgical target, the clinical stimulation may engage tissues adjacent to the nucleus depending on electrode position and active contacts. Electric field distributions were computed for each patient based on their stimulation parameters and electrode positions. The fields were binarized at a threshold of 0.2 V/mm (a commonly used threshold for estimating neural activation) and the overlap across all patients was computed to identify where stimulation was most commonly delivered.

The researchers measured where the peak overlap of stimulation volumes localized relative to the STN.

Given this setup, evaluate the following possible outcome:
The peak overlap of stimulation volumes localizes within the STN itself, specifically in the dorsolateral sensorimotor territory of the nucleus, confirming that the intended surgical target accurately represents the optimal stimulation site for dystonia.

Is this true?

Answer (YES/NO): NO